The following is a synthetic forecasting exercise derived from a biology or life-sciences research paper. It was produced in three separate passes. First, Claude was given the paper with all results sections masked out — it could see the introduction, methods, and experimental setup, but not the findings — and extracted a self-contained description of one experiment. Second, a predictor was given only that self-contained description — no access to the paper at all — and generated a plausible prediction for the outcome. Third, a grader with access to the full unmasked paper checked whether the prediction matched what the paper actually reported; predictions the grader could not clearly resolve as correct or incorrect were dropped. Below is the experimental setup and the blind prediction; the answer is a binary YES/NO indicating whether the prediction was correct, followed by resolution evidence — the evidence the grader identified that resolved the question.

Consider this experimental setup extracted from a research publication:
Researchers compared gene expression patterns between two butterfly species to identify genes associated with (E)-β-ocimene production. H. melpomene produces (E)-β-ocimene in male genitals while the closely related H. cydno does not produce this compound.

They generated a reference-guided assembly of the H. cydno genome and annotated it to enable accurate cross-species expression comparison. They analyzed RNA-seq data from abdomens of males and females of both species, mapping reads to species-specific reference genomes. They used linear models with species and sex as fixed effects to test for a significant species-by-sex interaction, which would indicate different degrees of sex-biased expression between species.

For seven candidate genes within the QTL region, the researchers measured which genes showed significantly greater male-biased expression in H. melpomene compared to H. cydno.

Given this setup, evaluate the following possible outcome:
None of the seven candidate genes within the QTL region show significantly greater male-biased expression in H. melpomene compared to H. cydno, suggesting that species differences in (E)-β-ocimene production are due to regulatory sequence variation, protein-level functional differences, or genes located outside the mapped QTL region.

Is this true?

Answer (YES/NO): NO